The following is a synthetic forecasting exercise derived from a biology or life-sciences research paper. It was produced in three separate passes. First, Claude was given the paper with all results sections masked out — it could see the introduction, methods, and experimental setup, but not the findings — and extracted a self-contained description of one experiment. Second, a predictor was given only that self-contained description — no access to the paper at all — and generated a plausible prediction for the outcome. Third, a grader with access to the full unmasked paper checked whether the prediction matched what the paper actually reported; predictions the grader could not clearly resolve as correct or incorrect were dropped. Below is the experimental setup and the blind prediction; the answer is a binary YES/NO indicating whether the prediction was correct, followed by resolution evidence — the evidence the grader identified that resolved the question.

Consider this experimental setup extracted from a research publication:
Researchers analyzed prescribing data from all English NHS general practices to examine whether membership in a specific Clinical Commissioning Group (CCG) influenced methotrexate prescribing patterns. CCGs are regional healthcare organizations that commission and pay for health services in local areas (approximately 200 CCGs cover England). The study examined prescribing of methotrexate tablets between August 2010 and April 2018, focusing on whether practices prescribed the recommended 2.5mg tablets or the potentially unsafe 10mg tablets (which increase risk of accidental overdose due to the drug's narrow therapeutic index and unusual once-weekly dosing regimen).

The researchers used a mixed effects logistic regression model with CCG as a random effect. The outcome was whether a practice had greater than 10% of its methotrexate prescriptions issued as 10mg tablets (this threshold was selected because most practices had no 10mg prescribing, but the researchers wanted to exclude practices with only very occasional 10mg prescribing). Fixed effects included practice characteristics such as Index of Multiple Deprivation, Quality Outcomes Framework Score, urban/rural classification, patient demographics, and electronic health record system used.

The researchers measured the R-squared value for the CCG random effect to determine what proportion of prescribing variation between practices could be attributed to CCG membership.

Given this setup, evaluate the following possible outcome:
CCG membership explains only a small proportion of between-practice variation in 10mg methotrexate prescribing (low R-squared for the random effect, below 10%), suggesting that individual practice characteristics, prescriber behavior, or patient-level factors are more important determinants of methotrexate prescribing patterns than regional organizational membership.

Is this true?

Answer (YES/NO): NO